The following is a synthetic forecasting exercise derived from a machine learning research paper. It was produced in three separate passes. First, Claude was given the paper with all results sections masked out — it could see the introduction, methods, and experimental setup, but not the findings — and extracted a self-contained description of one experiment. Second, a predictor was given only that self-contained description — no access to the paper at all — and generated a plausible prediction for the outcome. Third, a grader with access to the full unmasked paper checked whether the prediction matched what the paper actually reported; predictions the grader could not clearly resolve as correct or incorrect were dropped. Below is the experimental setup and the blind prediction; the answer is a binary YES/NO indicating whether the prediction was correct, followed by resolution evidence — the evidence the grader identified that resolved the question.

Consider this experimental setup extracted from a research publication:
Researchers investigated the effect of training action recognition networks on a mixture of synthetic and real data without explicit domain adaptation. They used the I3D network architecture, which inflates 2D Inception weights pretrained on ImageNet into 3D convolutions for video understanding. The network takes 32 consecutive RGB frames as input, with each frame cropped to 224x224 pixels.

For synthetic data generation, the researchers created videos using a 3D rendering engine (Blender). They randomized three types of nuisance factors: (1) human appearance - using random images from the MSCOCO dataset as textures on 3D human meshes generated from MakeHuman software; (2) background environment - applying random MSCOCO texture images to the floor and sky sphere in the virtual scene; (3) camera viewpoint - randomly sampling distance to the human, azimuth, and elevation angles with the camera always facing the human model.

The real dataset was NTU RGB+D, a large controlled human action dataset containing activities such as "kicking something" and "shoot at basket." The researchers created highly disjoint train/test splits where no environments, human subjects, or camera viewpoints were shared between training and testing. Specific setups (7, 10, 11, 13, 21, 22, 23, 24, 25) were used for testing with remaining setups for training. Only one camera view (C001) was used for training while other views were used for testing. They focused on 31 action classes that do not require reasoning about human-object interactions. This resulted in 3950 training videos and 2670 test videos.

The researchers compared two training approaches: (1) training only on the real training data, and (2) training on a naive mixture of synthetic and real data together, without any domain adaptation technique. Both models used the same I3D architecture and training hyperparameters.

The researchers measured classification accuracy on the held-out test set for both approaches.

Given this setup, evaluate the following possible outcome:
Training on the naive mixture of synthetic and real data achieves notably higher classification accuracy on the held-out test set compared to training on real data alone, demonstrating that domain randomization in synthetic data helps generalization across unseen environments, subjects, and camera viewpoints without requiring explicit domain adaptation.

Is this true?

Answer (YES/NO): NO